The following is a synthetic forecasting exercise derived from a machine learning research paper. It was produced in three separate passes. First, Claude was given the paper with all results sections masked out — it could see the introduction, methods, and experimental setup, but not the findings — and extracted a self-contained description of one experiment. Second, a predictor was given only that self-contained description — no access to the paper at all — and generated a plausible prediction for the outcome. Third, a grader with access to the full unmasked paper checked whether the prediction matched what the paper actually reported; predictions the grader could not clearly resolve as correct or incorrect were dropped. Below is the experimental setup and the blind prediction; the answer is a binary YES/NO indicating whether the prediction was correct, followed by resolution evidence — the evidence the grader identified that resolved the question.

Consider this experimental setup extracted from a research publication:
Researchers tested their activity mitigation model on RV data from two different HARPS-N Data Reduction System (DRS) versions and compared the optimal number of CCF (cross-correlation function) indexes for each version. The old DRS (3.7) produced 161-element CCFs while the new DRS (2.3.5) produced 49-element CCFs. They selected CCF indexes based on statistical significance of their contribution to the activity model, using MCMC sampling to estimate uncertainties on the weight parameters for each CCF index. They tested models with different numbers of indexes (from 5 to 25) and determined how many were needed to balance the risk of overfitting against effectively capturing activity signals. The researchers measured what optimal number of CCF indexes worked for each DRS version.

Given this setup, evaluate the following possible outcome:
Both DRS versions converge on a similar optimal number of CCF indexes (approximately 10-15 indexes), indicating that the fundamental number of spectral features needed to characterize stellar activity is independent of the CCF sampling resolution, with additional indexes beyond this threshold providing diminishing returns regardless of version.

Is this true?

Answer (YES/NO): NO